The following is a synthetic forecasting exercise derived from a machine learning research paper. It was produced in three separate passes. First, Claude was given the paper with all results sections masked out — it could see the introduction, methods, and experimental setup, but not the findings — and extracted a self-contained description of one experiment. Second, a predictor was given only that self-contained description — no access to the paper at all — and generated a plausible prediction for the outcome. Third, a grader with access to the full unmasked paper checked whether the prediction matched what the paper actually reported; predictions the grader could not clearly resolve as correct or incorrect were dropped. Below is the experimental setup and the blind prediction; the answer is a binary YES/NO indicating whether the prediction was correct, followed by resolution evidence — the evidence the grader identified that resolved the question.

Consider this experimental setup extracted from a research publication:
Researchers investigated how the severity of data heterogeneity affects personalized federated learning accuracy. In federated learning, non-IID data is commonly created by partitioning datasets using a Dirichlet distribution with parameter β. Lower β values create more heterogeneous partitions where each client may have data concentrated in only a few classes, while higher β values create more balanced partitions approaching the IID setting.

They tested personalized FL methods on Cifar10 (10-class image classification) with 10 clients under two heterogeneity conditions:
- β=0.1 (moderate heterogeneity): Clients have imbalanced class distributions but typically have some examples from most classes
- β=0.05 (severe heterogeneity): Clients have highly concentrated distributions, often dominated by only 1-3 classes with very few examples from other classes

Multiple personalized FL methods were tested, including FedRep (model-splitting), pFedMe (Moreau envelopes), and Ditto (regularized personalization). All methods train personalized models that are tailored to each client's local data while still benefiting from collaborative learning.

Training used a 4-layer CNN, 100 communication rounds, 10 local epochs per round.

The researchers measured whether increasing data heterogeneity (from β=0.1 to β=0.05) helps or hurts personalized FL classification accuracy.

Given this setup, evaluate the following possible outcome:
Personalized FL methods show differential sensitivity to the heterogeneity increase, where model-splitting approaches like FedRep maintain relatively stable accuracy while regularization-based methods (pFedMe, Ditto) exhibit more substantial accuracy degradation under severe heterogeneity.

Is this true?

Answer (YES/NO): NO